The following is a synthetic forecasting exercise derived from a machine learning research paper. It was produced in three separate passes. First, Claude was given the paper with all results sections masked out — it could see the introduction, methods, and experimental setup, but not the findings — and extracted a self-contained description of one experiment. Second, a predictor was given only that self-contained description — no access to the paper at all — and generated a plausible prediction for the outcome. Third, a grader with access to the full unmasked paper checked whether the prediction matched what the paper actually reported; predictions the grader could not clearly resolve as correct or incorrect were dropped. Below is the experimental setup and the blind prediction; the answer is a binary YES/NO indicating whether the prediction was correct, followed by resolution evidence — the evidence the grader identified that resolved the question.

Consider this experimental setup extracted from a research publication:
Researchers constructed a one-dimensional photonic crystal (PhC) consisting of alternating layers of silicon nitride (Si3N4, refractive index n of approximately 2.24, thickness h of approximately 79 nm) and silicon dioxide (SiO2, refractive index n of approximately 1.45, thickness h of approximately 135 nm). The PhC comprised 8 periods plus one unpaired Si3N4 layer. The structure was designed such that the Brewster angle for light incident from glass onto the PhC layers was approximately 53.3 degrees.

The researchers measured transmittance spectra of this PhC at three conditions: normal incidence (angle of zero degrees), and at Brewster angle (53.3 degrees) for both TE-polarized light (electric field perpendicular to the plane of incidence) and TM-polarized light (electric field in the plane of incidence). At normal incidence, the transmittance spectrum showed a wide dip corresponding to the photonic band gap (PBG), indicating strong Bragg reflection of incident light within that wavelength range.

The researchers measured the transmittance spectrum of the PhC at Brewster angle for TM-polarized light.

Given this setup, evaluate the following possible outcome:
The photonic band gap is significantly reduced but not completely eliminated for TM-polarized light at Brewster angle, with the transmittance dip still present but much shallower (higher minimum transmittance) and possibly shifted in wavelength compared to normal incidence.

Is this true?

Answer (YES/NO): NO